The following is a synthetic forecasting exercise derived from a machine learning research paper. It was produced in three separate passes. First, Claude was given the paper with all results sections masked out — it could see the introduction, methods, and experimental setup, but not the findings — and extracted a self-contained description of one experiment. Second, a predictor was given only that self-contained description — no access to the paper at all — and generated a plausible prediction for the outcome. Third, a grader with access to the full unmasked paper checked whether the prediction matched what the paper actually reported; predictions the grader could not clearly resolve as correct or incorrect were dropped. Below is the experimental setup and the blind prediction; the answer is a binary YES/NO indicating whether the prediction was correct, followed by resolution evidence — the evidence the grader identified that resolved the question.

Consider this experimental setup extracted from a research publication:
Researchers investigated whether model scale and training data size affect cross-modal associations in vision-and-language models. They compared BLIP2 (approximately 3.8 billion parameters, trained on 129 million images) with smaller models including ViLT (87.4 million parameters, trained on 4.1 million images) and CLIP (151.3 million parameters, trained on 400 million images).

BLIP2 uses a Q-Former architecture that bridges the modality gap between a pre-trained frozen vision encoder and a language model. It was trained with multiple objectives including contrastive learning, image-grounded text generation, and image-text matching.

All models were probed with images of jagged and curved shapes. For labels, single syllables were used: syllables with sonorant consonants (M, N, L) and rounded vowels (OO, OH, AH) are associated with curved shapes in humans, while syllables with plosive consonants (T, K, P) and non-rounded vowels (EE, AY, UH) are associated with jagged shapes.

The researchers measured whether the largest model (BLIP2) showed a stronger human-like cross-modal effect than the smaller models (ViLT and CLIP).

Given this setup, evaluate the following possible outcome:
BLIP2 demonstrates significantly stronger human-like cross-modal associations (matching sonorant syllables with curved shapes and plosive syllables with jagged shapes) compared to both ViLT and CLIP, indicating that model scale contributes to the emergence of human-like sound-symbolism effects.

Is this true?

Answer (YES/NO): NO